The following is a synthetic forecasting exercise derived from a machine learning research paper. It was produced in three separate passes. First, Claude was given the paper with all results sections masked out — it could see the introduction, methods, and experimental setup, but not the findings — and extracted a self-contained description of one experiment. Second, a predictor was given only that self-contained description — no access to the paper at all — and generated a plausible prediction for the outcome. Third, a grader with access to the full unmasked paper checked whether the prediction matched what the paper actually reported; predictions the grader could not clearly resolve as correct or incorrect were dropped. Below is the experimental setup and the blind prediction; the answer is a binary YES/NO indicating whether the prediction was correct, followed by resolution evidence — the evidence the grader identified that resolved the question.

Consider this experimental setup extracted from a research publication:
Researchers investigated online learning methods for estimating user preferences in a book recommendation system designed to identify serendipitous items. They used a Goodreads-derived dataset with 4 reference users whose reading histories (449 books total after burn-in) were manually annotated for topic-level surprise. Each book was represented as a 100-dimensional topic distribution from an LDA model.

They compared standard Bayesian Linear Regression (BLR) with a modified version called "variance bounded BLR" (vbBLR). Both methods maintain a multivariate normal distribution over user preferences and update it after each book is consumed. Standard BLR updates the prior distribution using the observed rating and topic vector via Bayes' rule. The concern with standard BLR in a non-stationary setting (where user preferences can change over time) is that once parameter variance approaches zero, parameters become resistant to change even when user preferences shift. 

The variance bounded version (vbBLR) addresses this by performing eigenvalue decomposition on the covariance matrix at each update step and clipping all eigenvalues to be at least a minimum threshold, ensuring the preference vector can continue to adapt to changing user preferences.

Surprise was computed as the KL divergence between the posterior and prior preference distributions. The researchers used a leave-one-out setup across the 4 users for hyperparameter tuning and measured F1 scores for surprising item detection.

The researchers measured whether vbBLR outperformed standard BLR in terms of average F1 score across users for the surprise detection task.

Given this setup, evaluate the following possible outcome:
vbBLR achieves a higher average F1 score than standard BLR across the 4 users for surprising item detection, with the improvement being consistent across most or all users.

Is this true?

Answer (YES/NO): NO